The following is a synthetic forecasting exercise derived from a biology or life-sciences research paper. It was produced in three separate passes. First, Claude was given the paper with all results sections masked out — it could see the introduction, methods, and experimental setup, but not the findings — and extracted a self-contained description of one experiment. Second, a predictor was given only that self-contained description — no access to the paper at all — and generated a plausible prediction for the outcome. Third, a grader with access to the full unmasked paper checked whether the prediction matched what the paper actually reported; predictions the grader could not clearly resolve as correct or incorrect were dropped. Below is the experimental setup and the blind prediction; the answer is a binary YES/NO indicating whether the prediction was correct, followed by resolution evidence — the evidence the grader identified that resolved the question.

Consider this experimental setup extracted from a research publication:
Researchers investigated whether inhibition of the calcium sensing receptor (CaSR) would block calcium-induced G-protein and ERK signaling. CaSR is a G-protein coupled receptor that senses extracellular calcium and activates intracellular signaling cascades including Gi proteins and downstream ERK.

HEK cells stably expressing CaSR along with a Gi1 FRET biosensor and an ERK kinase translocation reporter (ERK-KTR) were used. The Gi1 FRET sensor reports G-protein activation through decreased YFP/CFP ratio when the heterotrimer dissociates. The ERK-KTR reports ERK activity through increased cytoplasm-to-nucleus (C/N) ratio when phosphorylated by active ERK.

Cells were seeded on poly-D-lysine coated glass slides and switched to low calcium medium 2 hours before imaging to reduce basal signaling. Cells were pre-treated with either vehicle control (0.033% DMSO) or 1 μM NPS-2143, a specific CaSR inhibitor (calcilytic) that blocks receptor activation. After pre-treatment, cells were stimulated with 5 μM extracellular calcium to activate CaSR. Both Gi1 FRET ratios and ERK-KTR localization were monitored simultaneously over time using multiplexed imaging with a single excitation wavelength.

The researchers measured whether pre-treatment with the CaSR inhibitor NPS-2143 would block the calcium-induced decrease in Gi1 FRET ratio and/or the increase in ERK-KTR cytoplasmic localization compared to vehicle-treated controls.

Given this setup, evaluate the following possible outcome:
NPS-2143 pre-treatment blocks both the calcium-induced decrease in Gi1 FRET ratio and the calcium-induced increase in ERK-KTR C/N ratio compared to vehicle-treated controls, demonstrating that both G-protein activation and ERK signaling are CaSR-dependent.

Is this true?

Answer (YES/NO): NO